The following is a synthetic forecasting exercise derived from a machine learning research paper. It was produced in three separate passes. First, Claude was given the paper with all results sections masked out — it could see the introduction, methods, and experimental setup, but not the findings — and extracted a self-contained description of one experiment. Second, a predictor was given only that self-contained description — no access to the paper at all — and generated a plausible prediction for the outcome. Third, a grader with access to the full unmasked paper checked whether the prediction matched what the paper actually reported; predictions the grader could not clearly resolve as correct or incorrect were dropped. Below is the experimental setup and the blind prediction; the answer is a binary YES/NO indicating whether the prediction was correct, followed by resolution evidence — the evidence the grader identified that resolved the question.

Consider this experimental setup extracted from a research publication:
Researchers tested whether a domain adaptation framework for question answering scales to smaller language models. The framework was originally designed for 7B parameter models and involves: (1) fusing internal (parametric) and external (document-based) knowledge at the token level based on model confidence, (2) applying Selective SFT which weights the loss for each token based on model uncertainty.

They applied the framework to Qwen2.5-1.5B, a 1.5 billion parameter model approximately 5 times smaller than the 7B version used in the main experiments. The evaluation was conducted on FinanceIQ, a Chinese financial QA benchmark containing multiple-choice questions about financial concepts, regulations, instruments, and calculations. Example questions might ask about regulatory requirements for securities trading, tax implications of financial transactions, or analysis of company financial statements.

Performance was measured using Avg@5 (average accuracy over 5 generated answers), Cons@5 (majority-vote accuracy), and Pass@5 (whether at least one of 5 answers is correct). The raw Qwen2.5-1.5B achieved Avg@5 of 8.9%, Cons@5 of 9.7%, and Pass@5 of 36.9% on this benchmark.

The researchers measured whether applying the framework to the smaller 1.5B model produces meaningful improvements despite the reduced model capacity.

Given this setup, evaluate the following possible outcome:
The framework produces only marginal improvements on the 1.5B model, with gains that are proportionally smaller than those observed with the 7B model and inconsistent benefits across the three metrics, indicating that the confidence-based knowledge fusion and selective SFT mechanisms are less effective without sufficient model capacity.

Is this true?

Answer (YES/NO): NO